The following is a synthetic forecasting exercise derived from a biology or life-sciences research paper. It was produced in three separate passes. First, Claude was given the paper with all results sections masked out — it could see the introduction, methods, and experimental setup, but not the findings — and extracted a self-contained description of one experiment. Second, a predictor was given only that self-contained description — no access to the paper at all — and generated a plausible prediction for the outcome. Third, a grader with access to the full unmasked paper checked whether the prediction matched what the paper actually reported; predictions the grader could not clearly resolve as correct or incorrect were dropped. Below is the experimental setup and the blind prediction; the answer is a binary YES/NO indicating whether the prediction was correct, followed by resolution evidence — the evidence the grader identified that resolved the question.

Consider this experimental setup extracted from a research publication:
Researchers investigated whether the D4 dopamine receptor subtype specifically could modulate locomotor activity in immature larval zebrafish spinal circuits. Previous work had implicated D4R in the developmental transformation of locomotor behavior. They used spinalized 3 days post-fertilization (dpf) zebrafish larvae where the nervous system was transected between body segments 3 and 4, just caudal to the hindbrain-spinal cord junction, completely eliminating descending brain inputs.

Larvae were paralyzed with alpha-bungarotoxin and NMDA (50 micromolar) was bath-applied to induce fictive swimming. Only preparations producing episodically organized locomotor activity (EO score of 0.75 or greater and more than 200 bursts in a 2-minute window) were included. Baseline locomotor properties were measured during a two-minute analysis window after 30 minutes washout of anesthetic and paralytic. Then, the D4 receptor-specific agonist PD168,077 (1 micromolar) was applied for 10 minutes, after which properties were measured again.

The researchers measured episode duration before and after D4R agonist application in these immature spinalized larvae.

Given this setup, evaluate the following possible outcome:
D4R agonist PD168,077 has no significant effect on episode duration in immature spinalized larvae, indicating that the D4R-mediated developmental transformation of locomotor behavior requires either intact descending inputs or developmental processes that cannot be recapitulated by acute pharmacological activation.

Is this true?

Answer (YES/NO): NO